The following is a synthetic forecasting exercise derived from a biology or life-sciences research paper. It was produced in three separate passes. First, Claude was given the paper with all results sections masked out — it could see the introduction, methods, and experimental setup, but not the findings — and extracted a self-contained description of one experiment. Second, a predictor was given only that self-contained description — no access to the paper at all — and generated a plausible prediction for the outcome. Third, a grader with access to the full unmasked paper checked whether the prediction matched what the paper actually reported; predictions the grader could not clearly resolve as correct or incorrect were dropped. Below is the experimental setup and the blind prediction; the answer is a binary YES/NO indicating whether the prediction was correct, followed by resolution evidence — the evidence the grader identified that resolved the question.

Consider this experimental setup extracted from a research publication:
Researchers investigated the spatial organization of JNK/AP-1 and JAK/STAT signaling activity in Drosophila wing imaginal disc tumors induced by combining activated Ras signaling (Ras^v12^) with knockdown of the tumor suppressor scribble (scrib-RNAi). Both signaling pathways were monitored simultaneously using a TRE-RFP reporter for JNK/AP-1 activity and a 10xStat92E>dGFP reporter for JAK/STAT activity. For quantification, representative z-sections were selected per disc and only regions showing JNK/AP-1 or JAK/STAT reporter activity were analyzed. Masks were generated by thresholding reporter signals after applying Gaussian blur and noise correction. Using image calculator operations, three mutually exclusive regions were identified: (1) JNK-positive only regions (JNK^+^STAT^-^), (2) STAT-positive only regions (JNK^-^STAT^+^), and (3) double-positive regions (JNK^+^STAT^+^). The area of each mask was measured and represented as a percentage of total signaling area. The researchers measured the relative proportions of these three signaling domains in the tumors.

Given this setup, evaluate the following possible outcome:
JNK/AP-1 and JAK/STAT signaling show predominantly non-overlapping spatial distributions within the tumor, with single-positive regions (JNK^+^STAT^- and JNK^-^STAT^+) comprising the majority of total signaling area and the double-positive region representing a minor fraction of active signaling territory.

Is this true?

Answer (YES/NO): YES